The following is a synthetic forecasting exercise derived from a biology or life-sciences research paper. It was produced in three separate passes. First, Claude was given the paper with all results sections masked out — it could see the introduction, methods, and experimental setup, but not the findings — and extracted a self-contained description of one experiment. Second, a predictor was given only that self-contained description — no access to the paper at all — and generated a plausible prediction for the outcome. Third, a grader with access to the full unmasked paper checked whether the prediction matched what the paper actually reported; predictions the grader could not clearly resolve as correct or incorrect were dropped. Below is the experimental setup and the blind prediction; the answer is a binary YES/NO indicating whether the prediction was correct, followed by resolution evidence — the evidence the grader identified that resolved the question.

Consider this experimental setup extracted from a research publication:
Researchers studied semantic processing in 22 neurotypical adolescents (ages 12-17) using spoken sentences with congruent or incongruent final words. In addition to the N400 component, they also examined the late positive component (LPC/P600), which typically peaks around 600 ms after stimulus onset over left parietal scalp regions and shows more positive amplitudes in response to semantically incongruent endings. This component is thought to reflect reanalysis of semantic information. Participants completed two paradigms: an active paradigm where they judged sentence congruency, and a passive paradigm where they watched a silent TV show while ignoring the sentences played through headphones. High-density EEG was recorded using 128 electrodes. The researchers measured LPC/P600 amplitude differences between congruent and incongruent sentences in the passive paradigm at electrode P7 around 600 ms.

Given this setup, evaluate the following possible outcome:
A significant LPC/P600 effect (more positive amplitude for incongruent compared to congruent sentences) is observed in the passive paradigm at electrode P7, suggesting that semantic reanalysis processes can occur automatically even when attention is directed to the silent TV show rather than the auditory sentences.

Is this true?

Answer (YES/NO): YES